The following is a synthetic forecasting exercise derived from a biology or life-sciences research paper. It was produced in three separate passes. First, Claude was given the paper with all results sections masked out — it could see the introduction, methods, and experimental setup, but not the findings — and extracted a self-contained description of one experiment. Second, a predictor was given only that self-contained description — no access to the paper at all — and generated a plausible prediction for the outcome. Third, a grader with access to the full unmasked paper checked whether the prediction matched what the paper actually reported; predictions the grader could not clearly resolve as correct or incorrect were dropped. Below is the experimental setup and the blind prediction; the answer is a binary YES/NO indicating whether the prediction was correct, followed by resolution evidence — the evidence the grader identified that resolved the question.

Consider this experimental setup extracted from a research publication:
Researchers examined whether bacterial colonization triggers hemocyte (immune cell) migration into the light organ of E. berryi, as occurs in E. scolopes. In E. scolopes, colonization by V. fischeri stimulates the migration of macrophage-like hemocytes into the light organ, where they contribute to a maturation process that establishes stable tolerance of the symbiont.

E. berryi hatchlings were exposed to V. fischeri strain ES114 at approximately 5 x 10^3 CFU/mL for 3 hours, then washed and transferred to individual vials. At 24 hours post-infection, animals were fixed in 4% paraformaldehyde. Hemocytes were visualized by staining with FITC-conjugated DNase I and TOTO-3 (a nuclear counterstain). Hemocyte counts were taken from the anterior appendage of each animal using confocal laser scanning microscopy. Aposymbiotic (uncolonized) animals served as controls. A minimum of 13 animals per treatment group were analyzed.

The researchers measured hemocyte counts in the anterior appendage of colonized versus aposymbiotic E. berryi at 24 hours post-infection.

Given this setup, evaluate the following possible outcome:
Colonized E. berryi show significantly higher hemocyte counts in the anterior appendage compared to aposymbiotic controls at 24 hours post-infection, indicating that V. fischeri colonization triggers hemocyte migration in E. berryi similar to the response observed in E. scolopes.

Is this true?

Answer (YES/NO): YES